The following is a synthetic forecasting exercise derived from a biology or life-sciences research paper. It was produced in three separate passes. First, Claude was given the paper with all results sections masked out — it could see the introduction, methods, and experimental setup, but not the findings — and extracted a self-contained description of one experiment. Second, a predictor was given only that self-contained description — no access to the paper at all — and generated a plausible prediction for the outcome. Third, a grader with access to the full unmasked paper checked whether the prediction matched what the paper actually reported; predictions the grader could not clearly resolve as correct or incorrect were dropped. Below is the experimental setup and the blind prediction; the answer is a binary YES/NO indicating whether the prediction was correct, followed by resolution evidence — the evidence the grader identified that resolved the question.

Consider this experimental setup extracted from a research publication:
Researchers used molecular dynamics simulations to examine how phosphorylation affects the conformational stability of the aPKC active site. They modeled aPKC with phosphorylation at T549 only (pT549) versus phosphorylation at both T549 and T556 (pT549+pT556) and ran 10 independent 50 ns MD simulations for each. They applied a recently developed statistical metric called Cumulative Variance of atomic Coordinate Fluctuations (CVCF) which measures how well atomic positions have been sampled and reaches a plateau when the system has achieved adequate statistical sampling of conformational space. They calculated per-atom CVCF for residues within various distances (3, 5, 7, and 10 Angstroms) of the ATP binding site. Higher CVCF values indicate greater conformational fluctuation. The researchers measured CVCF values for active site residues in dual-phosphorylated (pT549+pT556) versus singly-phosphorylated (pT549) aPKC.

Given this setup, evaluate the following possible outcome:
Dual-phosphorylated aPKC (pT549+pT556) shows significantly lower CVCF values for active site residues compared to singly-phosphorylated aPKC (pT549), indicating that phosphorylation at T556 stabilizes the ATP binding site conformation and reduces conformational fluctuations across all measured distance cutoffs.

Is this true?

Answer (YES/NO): NO